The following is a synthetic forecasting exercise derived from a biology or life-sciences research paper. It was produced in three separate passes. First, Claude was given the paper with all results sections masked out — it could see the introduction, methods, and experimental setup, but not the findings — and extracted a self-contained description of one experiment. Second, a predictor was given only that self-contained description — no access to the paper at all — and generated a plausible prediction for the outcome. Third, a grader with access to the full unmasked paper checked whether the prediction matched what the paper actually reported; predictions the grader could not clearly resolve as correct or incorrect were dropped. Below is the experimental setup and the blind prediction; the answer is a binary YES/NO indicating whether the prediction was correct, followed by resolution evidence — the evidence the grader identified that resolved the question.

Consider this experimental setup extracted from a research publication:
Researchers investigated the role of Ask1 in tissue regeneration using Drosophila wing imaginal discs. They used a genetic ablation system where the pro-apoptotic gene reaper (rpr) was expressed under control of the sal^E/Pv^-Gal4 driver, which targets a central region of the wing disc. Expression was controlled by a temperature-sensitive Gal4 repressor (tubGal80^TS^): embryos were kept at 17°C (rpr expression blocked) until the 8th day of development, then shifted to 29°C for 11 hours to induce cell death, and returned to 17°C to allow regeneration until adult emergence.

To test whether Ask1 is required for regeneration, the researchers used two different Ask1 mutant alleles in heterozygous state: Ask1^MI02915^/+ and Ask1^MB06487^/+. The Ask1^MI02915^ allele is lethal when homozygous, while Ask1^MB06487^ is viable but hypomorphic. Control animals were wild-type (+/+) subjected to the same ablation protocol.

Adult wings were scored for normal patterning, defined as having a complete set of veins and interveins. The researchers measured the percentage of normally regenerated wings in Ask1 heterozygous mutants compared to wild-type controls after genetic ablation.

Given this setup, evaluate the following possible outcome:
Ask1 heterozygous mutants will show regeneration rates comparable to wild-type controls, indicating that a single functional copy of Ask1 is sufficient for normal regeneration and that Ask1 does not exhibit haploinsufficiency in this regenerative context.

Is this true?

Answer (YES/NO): NO